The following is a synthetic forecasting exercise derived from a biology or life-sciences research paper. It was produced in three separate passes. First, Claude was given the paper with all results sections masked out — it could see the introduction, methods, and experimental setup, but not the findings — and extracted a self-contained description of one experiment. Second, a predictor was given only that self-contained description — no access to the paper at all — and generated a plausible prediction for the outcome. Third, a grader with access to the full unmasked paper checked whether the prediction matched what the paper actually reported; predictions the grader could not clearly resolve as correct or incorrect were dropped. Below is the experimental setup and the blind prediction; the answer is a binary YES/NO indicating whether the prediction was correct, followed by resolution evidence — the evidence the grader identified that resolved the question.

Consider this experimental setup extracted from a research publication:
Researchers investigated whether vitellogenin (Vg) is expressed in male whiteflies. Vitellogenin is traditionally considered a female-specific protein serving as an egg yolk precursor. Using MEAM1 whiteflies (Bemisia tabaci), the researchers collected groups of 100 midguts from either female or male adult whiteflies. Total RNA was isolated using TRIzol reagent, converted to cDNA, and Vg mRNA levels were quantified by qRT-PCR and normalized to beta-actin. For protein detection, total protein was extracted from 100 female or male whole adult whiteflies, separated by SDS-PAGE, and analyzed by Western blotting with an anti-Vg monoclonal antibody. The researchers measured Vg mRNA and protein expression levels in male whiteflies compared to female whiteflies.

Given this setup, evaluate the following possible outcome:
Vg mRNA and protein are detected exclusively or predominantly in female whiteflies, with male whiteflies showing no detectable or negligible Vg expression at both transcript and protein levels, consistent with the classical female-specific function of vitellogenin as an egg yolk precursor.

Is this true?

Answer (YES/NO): NO